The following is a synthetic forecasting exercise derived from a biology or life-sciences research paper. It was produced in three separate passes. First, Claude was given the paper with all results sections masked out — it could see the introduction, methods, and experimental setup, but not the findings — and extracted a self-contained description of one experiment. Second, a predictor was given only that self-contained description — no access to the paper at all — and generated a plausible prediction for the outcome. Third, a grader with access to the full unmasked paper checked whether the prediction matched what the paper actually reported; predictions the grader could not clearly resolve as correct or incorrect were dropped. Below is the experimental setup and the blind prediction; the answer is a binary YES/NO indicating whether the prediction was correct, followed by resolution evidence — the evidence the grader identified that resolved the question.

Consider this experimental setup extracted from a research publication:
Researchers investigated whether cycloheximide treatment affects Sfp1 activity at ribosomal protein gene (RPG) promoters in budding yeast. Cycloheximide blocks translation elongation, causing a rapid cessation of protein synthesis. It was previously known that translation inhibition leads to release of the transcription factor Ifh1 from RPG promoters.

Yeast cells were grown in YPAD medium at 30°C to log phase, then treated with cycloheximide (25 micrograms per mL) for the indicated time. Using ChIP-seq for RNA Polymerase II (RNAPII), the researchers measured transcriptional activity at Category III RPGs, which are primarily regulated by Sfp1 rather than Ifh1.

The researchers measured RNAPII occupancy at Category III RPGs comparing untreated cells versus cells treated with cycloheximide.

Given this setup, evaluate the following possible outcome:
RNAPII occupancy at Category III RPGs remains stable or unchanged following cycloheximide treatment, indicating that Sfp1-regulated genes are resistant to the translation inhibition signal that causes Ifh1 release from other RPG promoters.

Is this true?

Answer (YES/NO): NO